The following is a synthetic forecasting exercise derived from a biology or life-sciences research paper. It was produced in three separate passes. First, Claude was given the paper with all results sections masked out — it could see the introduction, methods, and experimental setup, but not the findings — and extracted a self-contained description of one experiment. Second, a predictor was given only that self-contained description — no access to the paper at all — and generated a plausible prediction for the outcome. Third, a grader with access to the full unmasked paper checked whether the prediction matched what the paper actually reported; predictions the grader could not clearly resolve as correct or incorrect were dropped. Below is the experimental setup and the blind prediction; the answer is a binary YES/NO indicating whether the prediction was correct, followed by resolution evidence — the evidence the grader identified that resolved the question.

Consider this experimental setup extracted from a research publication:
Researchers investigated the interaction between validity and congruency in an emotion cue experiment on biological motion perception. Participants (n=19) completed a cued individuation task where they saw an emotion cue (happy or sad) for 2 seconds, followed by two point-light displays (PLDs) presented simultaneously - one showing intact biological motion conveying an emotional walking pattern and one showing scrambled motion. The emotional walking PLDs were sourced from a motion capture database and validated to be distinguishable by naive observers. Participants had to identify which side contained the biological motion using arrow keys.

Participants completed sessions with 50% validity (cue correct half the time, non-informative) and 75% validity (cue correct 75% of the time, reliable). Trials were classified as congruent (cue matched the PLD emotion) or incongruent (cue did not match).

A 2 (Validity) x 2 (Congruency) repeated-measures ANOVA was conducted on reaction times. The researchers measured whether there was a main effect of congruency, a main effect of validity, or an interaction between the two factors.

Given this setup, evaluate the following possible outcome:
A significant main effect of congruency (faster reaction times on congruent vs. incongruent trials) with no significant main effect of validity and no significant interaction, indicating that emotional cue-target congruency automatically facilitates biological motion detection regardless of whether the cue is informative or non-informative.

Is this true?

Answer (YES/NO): NO